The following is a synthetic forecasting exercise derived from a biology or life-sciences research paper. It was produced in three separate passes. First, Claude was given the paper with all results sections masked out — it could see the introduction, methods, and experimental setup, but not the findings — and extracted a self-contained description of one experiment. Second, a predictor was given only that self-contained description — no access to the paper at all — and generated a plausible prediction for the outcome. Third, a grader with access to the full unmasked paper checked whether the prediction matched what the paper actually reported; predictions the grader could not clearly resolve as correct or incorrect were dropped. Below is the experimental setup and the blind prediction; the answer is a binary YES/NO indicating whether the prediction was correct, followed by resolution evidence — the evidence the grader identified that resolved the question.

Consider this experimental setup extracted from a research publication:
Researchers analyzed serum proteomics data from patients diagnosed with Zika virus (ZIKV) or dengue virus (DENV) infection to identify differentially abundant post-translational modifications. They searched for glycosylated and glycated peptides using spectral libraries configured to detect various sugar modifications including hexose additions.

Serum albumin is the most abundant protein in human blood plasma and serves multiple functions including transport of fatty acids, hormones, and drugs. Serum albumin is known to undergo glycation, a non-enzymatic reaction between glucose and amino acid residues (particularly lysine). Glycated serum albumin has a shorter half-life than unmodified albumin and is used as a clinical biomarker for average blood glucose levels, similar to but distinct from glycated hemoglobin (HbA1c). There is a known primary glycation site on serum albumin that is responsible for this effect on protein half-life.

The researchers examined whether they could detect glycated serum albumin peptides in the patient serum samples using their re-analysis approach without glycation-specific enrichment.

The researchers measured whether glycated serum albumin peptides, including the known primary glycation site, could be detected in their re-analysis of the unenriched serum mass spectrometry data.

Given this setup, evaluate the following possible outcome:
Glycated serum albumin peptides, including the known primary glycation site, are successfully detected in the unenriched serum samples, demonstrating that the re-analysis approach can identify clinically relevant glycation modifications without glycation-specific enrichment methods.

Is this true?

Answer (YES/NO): YES